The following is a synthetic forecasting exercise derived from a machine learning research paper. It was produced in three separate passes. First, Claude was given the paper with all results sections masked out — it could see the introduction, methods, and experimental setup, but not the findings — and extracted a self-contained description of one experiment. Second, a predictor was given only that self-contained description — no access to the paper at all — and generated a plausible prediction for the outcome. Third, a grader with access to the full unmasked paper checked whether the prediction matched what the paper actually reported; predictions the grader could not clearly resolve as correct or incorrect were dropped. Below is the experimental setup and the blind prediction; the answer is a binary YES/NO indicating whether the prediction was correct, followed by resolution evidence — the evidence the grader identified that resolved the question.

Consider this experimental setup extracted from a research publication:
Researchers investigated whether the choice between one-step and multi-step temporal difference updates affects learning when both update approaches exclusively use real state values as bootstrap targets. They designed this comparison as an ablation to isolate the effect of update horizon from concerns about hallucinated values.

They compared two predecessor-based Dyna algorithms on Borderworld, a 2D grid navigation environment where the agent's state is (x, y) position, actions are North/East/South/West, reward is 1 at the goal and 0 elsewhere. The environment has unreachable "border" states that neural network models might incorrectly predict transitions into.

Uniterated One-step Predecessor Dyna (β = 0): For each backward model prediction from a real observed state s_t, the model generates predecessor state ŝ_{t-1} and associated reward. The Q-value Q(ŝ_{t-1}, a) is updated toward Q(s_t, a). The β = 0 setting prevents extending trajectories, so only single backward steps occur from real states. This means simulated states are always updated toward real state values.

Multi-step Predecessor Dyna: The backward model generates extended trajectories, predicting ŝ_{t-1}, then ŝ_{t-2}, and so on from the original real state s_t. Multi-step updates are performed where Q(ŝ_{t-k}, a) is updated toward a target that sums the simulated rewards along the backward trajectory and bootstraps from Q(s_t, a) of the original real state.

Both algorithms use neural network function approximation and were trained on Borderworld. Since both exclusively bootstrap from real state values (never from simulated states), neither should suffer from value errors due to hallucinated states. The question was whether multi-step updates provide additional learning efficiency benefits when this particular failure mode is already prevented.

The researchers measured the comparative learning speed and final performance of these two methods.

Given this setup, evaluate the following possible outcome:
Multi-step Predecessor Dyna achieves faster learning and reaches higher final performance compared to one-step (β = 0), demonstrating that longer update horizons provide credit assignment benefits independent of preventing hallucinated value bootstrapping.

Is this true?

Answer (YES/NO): YES